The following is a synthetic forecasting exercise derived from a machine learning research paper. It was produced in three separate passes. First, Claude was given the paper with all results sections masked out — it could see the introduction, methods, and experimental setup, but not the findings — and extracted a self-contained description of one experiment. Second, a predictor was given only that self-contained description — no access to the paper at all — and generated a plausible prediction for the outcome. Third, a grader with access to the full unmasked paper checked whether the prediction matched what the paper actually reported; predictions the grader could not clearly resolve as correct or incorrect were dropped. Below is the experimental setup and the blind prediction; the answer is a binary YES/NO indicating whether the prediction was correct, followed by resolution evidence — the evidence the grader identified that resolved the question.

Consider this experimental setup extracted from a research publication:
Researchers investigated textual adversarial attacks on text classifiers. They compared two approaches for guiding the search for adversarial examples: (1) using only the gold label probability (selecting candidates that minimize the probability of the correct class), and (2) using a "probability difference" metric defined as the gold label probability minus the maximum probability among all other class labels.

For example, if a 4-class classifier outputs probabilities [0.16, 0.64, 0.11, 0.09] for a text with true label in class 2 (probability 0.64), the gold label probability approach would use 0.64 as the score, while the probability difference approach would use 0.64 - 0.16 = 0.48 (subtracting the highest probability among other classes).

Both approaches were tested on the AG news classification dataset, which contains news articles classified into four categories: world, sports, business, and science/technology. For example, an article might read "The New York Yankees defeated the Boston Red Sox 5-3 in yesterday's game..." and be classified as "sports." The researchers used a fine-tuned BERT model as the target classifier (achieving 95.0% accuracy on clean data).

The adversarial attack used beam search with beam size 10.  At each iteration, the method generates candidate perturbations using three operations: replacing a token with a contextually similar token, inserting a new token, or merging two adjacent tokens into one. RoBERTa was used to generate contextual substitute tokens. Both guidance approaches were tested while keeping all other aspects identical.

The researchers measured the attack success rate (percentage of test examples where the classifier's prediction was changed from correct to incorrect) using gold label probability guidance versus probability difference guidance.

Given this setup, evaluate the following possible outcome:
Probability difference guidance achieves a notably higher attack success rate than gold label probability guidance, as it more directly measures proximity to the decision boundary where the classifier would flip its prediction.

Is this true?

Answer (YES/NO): YES